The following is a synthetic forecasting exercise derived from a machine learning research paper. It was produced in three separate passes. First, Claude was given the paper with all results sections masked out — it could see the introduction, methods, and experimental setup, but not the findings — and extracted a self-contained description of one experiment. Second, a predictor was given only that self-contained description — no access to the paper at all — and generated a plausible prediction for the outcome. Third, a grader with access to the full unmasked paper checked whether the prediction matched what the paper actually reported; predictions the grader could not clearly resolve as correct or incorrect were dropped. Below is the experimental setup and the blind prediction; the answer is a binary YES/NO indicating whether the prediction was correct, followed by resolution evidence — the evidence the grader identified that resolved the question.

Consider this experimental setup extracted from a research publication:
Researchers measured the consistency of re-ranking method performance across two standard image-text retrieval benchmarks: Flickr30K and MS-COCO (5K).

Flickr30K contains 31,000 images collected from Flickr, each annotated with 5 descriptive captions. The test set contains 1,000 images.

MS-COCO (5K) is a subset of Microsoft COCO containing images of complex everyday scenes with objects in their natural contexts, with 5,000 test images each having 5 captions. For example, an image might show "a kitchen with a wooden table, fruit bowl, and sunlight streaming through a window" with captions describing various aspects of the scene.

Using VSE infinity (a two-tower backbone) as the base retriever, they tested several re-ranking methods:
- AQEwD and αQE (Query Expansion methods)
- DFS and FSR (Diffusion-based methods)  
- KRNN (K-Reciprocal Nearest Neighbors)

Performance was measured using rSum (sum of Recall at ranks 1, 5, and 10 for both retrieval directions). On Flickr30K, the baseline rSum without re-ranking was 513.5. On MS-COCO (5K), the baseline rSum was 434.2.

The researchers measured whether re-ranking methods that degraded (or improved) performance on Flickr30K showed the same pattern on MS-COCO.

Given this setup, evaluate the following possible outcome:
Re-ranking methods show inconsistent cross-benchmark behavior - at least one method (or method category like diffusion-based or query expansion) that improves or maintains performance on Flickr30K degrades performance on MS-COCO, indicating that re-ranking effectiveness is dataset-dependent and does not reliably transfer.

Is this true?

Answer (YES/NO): NO